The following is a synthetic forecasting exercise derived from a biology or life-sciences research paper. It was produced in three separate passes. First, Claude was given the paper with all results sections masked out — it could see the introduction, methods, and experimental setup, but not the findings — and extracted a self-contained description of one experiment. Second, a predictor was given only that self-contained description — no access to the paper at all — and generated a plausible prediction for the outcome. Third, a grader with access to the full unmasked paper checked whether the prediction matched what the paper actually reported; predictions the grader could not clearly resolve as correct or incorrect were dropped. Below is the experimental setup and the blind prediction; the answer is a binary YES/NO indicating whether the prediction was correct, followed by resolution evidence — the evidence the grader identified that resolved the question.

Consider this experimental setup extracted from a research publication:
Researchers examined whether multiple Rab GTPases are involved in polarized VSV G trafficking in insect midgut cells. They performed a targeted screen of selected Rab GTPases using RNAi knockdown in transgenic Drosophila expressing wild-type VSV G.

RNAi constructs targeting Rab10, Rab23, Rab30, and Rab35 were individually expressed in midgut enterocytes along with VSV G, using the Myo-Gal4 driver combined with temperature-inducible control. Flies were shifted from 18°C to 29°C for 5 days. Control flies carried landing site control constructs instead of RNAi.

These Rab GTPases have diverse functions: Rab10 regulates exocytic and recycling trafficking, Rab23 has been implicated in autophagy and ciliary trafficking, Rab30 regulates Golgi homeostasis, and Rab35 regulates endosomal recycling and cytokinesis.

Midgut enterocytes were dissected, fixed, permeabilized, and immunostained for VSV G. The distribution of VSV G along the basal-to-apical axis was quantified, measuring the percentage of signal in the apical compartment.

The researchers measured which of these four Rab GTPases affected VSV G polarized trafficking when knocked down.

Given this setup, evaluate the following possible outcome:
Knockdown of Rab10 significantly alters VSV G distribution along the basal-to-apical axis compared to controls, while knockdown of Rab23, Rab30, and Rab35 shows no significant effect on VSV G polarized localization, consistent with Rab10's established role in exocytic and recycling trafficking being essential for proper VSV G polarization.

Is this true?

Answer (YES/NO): NO